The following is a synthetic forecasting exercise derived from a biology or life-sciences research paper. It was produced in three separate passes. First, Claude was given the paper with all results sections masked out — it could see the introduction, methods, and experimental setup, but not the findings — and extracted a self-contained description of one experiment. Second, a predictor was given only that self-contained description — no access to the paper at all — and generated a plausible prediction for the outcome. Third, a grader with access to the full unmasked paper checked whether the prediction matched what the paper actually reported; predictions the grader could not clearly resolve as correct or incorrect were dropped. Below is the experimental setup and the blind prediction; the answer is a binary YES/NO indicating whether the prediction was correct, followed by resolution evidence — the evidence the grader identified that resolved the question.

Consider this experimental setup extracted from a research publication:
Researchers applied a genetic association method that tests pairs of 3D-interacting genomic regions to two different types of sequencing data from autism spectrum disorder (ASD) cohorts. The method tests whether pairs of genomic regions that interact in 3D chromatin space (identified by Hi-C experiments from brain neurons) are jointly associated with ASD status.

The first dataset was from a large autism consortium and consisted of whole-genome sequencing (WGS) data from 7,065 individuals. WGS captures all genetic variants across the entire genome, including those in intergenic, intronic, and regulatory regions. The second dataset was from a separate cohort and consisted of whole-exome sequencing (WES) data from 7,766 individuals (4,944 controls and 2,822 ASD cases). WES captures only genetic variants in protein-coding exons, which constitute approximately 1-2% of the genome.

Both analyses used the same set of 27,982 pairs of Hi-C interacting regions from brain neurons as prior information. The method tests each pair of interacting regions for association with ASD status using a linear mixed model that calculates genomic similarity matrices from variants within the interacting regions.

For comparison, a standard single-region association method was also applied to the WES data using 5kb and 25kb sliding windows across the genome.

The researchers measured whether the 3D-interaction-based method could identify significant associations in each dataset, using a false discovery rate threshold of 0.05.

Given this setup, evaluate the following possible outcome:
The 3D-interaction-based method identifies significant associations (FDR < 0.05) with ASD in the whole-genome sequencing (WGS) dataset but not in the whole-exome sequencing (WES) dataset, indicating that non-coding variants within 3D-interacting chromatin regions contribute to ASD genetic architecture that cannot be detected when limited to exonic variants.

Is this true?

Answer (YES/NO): YES